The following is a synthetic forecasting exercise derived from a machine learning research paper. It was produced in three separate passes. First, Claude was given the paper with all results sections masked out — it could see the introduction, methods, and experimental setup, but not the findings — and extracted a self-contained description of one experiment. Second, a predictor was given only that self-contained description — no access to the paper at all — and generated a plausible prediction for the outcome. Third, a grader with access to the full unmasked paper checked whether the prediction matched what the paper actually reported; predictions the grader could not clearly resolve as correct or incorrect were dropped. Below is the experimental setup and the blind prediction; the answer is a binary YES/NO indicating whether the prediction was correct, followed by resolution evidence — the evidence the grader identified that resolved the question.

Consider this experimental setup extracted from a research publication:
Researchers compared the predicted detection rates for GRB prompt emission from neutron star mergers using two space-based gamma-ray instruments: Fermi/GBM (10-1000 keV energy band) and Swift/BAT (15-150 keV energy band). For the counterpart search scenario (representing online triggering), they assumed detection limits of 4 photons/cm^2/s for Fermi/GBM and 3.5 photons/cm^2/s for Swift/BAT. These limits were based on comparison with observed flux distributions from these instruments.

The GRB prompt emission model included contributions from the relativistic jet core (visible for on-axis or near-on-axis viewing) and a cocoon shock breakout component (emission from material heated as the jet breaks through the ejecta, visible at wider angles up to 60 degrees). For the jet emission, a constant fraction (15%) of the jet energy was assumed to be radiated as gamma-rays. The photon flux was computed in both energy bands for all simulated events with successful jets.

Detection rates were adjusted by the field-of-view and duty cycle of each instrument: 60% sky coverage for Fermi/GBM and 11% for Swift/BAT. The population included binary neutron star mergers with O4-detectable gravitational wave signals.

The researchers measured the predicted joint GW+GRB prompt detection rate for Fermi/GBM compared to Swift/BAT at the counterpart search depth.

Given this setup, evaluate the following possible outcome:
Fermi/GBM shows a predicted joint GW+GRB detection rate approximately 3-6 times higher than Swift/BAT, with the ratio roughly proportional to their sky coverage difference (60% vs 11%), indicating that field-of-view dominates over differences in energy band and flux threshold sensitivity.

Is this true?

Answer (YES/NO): YES